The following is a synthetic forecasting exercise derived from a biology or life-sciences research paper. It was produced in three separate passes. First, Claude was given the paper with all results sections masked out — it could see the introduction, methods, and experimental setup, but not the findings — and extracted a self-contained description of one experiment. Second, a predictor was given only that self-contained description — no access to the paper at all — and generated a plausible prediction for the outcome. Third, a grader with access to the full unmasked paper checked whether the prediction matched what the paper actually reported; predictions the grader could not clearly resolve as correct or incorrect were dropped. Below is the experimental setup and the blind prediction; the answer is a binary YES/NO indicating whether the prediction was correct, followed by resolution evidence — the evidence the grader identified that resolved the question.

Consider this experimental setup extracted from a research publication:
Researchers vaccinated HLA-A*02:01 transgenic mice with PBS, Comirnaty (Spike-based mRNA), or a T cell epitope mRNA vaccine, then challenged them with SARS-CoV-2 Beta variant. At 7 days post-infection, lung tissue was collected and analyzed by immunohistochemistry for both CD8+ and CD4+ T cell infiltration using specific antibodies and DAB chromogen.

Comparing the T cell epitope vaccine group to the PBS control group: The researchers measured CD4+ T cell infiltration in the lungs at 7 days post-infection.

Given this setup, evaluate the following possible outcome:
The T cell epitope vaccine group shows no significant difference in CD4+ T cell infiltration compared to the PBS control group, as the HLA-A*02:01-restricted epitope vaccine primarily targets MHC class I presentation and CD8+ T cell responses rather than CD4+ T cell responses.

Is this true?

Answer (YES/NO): NO